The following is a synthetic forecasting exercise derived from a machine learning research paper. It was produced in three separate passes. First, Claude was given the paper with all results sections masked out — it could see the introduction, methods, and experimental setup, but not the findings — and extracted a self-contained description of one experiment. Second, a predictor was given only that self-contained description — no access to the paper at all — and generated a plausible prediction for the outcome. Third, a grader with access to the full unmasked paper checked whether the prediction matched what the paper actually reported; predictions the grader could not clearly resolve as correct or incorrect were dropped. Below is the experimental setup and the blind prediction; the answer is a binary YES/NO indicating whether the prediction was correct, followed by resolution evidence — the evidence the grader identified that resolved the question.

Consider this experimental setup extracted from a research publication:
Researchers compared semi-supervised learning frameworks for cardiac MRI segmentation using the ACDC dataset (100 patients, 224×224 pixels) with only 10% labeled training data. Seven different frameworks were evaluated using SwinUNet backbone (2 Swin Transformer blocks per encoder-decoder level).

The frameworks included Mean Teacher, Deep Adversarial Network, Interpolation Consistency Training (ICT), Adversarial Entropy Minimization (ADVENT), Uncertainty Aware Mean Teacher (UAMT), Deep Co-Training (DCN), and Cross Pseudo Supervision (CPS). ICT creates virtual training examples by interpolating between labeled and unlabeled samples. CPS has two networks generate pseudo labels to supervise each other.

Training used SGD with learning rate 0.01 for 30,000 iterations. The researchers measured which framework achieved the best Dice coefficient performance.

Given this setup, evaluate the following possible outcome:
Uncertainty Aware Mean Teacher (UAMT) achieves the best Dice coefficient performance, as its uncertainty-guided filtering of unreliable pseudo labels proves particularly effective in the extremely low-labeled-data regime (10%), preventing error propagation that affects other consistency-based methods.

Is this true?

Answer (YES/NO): NO